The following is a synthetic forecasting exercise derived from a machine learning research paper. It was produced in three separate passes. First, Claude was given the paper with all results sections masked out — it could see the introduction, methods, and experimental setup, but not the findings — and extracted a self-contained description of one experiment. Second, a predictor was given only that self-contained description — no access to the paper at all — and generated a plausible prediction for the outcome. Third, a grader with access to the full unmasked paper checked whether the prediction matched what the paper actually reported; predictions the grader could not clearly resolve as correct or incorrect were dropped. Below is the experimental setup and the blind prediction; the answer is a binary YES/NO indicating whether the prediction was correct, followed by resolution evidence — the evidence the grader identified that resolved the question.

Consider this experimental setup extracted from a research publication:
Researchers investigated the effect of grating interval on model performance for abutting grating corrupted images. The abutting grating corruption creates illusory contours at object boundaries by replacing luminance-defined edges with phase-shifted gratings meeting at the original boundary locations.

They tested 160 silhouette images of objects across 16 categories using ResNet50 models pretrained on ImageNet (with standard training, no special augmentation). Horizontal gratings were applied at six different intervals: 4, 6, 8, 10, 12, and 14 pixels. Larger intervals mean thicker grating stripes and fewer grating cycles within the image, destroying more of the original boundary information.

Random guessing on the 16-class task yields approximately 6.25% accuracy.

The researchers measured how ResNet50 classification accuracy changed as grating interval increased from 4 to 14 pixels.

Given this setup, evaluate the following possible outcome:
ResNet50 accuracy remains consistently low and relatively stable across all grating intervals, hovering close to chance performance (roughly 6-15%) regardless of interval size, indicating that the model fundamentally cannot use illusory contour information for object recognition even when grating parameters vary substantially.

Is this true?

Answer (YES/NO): YES